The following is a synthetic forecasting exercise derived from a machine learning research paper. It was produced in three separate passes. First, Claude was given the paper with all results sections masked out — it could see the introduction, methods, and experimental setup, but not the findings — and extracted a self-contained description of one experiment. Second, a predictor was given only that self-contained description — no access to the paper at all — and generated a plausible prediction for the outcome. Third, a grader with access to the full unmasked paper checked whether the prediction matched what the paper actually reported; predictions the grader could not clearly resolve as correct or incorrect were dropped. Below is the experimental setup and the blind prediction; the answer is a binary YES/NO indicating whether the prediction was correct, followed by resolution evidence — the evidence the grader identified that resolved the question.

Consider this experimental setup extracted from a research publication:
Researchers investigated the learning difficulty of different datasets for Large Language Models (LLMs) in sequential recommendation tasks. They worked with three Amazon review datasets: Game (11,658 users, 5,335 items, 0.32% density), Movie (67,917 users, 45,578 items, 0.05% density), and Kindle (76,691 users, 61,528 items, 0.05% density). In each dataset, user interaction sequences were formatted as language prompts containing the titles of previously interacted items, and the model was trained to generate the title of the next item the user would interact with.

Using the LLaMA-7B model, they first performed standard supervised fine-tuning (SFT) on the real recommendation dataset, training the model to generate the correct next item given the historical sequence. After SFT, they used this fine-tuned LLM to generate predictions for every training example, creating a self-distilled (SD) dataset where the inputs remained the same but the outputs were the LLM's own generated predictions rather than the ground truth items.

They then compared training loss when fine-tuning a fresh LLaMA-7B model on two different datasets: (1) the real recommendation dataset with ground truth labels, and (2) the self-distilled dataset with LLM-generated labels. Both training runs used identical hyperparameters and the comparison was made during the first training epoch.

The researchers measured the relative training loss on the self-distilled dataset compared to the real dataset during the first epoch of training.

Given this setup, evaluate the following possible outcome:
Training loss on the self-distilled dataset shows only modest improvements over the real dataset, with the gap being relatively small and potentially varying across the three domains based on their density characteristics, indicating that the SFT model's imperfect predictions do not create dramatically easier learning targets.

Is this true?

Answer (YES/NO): NO